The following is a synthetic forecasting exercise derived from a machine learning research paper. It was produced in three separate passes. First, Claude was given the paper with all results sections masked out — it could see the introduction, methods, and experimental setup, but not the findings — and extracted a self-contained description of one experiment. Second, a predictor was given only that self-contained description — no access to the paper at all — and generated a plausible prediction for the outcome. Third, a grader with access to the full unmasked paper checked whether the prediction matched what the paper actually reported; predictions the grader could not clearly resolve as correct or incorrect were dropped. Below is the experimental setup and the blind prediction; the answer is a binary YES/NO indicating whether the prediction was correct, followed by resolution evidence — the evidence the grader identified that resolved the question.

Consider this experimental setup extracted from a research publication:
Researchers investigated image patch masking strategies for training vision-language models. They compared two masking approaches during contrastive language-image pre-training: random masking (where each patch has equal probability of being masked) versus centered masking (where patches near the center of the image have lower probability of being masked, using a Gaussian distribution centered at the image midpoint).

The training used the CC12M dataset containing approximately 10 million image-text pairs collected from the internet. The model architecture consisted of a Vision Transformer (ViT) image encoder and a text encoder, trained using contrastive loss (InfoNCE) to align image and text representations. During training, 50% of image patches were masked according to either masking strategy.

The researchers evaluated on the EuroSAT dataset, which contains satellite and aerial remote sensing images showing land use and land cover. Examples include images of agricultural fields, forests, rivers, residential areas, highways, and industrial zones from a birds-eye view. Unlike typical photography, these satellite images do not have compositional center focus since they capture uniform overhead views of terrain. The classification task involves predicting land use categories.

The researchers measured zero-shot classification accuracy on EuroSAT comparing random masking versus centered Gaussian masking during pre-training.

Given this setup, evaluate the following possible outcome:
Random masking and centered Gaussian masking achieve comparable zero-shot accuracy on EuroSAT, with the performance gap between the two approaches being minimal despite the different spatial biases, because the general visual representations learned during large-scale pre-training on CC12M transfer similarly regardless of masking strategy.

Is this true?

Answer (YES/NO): NO